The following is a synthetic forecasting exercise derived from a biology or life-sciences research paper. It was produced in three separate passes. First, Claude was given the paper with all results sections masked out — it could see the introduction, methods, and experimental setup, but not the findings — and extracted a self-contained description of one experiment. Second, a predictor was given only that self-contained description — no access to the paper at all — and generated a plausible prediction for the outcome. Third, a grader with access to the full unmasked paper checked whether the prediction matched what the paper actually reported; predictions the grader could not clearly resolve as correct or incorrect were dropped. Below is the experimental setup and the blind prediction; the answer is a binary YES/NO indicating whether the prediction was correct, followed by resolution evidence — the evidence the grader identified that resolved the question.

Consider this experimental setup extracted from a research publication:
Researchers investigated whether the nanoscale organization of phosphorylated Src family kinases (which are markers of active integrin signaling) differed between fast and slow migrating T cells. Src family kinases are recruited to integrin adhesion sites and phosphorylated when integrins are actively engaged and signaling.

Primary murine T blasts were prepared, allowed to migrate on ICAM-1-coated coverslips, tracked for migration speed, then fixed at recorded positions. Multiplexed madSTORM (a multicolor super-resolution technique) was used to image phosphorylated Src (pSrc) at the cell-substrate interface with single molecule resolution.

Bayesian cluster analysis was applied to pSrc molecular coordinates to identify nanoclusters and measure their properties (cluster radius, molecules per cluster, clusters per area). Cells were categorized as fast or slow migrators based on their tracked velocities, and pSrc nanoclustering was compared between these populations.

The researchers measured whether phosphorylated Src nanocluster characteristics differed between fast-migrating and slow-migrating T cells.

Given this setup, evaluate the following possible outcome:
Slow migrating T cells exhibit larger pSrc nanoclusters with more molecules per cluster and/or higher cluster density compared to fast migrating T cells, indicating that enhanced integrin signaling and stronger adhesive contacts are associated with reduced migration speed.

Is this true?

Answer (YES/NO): NO